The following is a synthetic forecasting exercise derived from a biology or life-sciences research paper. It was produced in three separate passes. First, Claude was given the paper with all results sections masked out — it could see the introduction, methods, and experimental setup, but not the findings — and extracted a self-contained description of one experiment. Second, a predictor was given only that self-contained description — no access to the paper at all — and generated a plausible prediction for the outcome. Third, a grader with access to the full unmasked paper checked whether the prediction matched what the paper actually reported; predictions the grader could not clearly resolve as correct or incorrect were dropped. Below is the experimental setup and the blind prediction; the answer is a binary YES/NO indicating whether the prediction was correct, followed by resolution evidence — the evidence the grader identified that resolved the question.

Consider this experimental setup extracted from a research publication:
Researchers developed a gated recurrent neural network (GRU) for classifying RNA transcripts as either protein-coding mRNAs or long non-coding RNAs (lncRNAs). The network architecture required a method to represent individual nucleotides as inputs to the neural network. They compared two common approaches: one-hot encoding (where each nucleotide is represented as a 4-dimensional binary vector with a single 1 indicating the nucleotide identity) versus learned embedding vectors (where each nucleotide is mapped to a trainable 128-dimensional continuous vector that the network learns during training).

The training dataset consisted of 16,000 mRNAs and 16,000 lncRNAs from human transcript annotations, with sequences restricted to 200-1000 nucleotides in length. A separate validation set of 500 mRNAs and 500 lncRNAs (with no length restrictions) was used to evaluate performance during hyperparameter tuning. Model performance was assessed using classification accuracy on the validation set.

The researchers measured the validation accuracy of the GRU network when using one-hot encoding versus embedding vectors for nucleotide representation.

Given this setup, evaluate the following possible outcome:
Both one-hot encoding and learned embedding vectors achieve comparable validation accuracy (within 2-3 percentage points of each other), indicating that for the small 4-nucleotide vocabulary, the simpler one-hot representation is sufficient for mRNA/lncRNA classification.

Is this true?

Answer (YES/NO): NO